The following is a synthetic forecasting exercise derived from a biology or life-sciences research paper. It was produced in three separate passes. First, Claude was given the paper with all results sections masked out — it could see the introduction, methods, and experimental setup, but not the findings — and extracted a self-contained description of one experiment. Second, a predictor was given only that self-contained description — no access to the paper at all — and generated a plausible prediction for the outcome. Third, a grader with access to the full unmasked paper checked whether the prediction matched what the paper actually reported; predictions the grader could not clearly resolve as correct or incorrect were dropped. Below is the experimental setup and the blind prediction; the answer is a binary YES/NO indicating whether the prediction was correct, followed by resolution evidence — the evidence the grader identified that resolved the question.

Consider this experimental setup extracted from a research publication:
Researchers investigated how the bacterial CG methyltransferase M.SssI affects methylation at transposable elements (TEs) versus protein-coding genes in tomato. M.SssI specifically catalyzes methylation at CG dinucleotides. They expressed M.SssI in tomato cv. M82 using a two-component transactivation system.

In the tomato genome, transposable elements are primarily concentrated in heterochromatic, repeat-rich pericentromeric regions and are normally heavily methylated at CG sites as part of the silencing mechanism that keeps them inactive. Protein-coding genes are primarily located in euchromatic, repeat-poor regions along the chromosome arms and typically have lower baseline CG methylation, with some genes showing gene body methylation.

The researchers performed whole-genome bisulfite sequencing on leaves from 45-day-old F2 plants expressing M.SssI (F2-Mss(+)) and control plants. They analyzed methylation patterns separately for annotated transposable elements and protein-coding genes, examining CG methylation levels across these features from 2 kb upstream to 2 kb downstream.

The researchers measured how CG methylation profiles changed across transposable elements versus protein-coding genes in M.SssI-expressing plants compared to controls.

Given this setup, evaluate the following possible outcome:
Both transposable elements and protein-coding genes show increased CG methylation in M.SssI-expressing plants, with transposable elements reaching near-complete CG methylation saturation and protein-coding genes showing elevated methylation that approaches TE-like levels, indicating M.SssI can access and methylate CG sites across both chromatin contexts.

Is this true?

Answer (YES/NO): NO